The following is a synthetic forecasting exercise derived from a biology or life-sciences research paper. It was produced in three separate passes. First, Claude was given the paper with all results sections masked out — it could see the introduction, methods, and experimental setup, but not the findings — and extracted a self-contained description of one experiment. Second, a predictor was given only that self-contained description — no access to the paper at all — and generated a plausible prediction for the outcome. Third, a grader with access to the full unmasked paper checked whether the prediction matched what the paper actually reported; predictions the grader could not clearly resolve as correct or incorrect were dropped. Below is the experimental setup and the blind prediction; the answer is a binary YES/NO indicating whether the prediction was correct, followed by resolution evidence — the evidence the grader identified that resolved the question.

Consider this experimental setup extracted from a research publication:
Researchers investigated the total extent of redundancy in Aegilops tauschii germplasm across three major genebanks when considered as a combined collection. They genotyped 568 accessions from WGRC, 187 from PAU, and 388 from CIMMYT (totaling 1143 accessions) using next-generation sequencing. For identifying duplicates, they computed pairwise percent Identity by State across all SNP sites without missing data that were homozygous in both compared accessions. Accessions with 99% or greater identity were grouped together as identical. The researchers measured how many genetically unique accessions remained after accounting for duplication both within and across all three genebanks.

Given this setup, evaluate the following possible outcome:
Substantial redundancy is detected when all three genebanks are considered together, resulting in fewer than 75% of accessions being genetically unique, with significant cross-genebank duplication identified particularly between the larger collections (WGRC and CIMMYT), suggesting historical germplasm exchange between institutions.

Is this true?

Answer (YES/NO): YES